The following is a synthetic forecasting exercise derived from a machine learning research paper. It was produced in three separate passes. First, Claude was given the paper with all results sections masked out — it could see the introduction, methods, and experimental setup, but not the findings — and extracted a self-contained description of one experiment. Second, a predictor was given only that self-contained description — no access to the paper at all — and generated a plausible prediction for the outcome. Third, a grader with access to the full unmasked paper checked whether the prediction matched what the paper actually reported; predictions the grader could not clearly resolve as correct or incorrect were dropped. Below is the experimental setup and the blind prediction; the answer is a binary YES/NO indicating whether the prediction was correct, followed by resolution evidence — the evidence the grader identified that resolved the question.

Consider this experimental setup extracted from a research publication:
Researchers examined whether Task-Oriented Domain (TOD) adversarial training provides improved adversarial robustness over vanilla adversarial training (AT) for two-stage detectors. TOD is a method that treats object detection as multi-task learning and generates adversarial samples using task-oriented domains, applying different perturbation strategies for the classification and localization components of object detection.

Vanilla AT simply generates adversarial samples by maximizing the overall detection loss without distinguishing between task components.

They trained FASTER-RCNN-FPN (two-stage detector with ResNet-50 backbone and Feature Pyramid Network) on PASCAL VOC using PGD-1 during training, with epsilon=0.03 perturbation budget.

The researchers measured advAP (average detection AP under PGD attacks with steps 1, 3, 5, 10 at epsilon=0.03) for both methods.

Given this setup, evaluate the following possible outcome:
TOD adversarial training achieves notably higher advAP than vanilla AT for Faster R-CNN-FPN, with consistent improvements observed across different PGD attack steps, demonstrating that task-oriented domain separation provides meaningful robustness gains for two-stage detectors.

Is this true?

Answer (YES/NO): NO